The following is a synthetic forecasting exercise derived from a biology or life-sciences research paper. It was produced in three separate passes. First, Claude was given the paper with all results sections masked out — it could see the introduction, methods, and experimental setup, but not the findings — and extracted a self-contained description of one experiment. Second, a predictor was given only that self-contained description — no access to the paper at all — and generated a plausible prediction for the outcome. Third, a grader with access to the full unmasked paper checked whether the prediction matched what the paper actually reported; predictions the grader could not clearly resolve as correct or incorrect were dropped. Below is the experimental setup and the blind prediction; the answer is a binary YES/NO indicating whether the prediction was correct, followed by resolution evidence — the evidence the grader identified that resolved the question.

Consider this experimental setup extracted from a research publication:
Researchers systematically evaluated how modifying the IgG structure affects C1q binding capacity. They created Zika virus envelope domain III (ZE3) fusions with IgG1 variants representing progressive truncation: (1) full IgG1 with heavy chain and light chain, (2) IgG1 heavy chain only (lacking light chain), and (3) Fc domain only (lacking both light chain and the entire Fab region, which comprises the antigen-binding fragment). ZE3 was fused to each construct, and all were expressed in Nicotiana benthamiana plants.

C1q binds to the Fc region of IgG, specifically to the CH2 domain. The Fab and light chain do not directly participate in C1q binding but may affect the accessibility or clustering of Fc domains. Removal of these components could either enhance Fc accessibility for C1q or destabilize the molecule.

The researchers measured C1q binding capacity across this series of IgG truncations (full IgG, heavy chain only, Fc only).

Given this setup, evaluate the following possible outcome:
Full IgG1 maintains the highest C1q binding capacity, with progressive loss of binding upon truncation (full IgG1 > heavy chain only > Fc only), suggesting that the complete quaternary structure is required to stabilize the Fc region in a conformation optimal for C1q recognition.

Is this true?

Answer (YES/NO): NO